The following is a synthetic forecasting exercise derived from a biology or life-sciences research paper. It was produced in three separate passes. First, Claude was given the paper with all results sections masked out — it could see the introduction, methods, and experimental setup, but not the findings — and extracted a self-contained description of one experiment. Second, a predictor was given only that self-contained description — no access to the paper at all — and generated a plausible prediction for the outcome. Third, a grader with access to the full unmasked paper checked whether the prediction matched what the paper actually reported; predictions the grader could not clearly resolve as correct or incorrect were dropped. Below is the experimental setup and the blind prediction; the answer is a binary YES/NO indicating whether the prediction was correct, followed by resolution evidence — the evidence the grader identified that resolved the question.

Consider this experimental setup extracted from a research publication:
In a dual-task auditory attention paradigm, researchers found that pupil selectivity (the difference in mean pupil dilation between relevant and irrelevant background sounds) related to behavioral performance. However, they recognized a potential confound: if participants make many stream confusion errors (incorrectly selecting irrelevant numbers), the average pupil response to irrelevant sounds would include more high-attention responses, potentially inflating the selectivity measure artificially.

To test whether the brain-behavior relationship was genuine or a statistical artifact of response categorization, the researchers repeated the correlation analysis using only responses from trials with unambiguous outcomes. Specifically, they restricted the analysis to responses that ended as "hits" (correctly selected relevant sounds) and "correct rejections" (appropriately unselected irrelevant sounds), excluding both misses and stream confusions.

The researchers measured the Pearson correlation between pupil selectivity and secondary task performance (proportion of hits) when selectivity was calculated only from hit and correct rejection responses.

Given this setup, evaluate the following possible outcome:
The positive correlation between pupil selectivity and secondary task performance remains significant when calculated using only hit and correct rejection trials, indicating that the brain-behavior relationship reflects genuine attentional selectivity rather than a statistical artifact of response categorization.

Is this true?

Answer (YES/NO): YES